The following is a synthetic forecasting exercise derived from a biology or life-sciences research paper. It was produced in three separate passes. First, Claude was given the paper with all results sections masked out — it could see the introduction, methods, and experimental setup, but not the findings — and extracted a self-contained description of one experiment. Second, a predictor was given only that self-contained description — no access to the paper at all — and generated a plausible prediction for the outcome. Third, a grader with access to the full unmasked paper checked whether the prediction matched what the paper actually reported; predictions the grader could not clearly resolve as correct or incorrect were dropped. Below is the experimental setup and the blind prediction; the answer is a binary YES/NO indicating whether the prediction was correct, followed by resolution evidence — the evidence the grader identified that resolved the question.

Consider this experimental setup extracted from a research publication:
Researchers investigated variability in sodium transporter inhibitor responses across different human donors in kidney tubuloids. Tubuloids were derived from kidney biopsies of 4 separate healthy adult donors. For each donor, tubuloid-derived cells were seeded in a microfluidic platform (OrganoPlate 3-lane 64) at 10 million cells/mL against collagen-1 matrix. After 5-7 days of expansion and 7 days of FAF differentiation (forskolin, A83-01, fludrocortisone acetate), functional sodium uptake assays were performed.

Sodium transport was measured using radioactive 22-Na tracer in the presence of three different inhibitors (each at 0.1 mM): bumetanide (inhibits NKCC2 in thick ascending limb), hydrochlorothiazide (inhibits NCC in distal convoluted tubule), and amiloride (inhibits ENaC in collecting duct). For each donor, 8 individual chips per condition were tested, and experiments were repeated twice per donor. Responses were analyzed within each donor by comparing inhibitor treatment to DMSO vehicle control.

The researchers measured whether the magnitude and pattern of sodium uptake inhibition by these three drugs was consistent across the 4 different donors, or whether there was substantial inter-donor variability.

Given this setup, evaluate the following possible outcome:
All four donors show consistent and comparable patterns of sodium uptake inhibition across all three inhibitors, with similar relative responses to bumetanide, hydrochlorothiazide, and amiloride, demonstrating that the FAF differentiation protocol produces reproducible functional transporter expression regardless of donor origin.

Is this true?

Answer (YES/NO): NO